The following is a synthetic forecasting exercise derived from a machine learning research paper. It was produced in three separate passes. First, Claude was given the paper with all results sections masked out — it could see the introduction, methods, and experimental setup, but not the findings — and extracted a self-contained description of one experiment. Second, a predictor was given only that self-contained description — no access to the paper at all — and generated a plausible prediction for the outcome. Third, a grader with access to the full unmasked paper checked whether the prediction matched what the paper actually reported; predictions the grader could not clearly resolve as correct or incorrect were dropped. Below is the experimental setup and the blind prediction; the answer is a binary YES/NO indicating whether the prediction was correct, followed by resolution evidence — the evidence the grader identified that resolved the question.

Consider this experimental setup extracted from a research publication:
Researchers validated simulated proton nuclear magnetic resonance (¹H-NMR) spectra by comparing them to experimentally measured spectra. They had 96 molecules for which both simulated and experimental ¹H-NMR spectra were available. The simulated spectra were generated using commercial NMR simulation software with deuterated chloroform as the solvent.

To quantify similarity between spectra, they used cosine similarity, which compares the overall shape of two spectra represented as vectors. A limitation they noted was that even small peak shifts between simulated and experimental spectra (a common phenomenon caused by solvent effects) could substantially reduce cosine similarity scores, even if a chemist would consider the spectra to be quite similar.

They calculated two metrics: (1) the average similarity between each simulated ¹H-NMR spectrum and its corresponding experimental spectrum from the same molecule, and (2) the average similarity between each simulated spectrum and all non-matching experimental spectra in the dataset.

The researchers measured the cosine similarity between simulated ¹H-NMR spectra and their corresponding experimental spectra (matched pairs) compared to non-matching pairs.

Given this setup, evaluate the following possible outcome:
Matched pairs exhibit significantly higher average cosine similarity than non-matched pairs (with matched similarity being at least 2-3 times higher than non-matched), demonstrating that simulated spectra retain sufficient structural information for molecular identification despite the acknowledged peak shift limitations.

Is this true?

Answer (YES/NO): YES